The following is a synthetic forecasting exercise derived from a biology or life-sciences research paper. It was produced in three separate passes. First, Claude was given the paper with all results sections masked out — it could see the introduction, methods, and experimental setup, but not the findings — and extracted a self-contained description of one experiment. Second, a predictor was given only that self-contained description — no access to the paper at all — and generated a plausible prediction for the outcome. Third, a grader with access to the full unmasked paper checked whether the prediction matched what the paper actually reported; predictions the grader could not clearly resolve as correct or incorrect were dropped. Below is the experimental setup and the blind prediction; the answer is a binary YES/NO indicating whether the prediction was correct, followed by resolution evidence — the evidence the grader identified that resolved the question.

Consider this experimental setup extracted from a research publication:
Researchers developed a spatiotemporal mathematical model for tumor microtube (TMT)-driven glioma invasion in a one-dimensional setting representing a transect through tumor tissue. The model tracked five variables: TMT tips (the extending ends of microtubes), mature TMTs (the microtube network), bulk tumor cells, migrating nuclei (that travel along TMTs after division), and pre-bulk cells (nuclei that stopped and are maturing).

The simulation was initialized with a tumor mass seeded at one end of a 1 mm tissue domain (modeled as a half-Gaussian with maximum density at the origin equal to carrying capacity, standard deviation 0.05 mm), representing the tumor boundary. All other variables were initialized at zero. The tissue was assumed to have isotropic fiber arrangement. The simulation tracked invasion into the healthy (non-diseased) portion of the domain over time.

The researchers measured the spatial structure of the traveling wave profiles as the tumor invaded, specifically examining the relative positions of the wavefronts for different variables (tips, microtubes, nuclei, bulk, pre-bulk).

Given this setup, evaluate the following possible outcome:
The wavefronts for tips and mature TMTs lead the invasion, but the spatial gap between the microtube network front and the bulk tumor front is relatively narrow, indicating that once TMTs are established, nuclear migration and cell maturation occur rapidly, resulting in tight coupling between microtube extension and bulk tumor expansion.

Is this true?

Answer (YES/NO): YES